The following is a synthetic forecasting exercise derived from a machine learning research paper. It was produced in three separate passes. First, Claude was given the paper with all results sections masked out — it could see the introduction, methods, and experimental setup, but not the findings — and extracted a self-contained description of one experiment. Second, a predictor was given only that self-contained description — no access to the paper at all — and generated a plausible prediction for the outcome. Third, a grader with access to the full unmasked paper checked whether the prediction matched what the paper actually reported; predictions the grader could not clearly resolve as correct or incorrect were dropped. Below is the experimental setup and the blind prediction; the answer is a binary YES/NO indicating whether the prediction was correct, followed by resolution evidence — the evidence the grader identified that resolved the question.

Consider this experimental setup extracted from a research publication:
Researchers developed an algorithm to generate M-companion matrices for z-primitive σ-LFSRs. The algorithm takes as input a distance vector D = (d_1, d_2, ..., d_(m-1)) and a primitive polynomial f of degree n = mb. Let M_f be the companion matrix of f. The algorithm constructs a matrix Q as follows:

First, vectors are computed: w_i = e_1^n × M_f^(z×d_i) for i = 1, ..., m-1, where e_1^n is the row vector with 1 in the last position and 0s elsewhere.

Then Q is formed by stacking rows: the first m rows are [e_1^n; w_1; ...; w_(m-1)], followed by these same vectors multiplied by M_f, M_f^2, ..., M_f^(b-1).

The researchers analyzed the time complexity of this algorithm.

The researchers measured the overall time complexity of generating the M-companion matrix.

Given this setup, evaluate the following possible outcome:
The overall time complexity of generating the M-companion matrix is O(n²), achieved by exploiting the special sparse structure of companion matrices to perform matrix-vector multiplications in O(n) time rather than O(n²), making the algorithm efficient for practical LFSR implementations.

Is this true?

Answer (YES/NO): NO